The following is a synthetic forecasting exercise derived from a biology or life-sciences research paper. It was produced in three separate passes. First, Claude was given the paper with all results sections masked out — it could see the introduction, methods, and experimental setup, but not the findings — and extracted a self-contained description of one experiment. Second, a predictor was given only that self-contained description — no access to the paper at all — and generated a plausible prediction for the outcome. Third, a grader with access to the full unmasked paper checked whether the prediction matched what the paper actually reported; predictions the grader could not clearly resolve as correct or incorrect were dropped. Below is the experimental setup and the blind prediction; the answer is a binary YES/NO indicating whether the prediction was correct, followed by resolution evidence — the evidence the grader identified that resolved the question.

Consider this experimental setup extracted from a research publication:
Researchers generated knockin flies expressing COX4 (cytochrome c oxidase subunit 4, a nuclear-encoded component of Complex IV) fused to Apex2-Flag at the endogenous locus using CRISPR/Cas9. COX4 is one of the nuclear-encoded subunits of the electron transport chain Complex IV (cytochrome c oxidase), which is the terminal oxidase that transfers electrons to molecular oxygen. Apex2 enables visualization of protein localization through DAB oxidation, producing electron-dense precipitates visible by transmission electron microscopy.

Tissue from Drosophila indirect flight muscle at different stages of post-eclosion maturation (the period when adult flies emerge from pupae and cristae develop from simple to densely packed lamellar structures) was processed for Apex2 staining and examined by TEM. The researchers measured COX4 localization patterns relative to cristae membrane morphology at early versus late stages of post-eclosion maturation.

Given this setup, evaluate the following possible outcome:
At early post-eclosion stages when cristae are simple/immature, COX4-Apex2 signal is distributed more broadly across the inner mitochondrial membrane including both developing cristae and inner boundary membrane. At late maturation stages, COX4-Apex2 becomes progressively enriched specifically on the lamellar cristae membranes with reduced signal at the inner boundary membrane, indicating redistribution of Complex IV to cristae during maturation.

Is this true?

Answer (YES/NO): NO